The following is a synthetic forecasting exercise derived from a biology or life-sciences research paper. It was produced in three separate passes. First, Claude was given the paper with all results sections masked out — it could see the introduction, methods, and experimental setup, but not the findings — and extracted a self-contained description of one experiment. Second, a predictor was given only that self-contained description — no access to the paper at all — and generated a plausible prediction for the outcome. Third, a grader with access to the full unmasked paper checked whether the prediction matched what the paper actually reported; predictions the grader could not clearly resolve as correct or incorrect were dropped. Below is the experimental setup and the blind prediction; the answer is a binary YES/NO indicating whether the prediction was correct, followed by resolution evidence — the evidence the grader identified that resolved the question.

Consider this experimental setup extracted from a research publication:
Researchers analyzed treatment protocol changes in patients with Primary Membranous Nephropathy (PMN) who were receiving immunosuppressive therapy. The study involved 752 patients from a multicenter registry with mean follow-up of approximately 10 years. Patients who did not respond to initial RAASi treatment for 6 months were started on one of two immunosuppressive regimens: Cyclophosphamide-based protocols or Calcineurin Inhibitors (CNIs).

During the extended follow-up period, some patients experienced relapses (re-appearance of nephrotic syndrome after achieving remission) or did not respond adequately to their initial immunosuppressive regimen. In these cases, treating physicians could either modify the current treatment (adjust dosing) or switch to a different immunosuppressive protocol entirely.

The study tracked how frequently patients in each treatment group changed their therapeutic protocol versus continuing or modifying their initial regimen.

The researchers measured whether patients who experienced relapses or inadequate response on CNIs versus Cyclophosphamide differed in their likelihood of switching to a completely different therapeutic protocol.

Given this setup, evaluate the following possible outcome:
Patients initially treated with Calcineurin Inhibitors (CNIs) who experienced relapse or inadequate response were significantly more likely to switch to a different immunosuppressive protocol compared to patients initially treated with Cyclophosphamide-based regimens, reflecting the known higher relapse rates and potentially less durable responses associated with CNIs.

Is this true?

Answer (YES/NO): NO